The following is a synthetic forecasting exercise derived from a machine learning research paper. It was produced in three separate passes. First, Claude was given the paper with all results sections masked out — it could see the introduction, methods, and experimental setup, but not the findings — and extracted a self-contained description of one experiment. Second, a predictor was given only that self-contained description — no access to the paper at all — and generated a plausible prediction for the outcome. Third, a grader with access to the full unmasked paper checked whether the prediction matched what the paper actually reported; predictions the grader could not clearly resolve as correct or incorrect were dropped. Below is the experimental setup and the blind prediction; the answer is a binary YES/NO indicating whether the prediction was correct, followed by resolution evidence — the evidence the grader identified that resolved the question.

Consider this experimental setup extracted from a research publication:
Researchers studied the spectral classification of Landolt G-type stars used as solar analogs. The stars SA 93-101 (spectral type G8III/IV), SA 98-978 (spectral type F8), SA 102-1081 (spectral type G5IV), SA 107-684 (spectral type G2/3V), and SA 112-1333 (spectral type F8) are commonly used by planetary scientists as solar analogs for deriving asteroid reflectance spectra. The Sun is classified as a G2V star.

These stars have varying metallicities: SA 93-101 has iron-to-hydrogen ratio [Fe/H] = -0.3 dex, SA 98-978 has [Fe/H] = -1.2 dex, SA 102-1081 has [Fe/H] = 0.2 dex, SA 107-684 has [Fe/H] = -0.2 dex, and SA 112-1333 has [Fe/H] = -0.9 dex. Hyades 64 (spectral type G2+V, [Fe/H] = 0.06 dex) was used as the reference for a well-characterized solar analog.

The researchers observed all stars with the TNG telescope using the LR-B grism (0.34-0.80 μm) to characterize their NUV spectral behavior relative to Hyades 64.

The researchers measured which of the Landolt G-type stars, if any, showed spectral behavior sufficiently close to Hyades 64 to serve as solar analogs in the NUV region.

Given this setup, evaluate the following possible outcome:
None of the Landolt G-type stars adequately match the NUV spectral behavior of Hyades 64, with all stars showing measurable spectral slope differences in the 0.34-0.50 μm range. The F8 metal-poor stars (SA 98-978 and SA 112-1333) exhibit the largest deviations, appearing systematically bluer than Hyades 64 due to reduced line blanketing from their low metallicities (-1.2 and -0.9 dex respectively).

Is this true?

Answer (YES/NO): NO